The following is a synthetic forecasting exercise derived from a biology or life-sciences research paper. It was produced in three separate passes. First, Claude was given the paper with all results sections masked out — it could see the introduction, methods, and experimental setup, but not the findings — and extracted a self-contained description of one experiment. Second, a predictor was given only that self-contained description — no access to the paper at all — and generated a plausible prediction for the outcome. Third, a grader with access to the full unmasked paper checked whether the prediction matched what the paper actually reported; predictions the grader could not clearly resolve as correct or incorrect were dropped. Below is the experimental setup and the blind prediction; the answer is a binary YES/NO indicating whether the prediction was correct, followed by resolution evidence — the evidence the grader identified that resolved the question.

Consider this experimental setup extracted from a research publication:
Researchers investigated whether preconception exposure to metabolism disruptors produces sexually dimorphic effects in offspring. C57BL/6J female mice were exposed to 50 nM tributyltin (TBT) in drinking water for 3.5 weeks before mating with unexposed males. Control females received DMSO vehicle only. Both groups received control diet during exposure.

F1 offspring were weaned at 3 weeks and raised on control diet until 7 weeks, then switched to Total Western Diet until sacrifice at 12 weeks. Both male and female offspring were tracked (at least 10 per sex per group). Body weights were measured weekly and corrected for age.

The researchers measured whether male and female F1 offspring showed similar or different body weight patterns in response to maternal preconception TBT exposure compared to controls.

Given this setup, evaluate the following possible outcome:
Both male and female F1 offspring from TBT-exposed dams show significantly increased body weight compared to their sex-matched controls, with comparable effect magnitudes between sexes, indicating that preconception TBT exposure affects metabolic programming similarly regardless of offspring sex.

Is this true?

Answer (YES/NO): NO